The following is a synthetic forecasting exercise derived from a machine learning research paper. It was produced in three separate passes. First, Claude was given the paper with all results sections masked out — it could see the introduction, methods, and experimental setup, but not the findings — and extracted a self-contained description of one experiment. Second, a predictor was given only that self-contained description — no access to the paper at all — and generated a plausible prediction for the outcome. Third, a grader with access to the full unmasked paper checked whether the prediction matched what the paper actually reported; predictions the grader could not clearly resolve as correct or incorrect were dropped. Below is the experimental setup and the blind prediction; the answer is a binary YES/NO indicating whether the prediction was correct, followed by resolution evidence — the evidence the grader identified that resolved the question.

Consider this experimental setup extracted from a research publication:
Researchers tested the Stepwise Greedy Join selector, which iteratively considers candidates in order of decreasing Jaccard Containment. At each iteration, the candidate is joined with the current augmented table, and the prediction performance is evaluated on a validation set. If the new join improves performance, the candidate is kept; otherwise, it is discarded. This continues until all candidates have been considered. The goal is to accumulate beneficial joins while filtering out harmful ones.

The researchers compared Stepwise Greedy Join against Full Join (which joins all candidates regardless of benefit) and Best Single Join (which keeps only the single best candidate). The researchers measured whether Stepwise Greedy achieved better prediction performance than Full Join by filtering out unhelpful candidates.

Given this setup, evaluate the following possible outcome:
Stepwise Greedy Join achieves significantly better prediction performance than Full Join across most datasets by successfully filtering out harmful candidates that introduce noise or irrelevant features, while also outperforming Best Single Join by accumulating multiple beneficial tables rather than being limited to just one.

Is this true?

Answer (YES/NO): NO